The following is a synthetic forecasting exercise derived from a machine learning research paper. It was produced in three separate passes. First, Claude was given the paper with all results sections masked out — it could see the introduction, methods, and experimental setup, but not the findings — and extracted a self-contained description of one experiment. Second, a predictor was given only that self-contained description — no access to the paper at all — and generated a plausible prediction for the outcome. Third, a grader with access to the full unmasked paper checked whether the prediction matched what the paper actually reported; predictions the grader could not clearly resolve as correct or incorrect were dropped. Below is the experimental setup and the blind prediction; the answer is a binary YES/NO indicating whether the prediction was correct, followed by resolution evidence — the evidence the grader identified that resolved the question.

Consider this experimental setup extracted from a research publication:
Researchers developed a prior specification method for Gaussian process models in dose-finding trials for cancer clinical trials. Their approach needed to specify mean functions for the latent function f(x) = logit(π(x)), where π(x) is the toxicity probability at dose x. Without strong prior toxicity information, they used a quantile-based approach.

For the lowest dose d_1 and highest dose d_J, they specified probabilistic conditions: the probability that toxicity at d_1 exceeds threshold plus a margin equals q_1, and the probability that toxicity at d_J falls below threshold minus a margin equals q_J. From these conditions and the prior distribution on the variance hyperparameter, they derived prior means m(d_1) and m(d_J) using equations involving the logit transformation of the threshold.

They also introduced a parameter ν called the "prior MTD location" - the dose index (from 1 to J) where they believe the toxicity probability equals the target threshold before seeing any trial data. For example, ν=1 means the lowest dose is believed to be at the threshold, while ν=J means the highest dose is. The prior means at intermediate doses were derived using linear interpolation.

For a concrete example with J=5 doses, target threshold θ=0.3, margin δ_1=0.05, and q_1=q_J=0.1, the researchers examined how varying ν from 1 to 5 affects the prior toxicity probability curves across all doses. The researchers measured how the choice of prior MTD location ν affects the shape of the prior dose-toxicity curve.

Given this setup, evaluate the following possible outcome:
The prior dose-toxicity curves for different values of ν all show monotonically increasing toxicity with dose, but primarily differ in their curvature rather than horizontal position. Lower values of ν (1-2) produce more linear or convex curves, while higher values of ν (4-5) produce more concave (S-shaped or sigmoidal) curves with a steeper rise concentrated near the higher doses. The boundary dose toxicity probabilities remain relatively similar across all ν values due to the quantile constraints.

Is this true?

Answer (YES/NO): NO